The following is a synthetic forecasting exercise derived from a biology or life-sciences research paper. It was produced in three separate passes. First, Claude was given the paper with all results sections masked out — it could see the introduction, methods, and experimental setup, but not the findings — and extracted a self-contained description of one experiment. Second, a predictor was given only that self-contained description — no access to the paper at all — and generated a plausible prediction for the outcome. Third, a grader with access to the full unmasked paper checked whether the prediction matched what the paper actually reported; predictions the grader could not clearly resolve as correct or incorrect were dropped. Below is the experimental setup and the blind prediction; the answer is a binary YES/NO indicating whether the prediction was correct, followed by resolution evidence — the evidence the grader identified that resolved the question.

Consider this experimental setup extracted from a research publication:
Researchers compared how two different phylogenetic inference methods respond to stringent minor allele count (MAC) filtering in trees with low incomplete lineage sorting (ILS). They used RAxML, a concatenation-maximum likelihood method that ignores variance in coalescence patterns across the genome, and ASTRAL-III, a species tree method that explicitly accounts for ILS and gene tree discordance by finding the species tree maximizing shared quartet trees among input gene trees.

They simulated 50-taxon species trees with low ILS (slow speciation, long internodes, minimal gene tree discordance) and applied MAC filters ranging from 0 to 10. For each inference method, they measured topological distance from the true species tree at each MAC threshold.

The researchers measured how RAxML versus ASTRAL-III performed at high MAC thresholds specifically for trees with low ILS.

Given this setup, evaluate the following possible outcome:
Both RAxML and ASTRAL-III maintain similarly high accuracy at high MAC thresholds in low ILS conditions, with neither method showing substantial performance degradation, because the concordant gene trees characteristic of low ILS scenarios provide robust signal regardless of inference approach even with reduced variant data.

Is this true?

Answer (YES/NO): NO